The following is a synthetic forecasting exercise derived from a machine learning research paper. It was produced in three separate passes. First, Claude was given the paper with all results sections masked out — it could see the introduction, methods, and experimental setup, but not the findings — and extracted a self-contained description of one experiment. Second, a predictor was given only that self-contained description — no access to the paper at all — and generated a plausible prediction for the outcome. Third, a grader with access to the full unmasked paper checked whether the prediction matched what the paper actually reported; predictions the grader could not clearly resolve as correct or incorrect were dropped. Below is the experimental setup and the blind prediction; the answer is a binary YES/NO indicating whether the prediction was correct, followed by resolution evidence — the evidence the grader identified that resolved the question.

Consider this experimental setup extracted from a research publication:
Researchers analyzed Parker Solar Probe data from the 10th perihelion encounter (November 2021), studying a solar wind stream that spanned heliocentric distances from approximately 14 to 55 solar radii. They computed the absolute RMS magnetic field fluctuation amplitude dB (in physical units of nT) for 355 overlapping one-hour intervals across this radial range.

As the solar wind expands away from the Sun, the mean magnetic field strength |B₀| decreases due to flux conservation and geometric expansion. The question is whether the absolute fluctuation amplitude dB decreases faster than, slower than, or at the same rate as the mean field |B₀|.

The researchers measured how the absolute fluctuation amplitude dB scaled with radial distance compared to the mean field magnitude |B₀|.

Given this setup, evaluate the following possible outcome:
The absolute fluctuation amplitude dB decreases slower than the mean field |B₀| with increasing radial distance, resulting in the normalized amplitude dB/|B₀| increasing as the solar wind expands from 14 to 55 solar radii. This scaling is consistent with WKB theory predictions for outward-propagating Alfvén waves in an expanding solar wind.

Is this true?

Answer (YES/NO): NO